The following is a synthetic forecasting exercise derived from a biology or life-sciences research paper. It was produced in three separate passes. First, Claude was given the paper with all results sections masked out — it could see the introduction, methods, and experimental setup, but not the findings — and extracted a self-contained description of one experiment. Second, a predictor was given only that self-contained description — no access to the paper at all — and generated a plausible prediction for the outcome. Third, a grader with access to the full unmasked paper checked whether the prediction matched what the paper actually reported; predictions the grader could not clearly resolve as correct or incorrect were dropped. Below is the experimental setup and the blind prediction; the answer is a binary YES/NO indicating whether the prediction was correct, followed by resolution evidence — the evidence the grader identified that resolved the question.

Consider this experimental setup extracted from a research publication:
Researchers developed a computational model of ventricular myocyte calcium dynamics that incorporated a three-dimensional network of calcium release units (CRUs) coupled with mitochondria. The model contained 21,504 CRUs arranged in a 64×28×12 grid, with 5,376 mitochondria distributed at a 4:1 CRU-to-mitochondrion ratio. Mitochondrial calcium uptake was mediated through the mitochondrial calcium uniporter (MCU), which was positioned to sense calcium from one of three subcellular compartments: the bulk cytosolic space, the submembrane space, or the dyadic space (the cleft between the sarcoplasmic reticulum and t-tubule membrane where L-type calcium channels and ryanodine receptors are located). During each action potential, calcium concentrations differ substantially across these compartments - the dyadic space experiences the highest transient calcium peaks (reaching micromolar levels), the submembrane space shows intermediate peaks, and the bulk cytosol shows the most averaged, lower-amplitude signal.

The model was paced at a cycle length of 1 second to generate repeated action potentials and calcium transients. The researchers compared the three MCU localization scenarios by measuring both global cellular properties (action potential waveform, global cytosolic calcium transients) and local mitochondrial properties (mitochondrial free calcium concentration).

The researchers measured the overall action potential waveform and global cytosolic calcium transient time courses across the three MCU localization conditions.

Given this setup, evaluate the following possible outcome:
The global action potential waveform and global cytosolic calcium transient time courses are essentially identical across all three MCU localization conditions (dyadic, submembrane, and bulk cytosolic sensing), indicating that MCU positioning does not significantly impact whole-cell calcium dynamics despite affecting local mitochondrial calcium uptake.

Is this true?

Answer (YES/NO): YES